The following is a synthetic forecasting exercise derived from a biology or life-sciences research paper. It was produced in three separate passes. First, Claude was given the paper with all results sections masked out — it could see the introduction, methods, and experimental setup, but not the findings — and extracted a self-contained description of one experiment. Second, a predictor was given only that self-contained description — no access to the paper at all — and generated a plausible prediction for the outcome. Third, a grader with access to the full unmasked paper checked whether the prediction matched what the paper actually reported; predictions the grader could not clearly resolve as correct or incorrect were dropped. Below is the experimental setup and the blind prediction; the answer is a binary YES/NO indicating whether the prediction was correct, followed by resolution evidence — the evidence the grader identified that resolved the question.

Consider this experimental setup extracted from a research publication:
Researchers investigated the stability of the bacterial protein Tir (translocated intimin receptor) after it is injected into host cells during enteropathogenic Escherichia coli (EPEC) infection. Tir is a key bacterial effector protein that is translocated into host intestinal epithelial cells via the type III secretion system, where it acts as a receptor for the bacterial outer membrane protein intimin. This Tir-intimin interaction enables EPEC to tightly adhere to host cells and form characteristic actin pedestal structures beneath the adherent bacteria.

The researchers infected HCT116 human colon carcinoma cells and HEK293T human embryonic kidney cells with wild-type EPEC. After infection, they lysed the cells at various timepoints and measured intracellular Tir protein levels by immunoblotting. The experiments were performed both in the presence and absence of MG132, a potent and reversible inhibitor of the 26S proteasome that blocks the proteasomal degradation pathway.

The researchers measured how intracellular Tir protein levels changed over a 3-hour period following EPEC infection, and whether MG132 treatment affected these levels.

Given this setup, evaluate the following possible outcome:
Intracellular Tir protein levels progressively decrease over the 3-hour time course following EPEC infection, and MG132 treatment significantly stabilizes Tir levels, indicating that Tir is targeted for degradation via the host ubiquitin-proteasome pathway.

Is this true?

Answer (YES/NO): YES